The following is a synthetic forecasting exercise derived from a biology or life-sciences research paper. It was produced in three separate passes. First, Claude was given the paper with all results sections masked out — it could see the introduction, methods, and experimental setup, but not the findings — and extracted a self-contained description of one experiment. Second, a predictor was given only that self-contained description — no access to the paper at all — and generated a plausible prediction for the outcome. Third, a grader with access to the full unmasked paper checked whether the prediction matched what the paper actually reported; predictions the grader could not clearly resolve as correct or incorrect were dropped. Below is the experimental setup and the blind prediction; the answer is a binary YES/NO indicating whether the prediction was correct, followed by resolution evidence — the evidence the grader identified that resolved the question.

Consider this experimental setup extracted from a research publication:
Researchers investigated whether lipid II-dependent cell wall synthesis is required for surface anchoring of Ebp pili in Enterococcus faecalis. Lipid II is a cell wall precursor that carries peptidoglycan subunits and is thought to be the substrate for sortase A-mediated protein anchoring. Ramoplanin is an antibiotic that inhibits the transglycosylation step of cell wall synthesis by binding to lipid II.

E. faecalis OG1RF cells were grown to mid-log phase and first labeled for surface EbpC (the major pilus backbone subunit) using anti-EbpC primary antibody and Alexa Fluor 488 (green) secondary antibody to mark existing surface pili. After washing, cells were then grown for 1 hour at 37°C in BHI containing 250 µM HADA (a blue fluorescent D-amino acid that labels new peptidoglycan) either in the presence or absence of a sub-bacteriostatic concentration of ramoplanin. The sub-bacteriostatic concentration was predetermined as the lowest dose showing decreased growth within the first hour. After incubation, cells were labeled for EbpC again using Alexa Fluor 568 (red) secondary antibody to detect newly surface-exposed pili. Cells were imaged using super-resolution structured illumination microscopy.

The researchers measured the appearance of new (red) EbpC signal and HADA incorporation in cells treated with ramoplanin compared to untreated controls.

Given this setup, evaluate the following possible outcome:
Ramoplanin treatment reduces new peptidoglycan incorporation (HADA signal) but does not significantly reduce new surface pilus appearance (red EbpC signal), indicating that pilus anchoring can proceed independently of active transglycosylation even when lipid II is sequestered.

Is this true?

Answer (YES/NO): YES